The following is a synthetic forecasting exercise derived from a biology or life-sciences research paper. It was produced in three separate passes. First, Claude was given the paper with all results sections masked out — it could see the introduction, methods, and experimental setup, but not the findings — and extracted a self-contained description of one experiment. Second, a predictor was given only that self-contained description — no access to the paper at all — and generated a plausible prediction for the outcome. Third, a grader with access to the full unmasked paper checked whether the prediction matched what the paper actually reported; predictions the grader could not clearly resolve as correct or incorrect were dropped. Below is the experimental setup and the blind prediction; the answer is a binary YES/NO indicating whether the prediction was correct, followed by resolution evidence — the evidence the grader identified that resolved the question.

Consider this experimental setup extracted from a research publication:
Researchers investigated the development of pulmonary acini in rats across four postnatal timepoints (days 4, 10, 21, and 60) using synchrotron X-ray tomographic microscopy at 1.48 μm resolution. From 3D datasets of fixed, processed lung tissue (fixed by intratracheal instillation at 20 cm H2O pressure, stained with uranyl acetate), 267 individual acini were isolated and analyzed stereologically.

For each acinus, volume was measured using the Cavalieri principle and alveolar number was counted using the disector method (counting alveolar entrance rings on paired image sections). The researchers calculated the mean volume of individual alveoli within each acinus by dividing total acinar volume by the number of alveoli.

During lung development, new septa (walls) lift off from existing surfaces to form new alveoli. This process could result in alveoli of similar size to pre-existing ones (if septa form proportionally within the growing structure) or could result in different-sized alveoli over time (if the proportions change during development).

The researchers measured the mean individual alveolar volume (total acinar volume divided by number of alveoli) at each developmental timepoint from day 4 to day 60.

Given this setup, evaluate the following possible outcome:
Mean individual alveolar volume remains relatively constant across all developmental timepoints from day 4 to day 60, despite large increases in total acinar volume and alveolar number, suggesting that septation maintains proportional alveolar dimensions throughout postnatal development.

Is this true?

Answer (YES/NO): NO